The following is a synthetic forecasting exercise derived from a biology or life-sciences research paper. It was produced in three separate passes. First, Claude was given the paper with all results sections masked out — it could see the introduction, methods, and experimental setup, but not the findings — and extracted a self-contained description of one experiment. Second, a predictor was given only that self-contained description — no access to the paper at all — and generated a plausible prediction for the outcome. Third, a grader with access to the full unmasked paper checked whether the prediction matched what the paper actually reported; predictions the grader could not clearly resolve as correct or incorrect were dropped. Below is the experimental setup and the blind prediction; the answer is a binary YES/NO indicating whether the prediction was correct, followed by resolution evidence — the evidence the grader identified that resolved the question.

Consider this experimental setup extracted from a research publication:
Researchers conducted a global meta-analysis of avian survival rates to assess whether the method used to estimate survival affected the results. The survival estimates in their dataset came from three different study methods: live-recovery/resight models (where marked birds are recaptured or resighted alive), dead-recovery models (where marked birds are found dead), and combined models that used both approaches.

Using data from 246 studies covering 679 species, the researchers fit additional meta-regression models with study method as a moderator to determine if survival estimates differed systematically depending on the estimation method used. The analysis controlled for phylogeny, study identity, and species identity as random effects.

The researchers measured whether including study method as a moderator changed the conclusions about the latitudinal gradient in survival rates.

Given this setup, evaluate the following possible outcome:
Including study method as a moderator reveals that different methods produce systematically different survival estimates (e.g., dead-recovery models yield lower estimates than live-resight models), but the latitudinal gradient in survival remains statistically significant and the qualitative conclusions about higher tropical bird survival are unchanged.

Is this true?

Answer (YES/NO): NO